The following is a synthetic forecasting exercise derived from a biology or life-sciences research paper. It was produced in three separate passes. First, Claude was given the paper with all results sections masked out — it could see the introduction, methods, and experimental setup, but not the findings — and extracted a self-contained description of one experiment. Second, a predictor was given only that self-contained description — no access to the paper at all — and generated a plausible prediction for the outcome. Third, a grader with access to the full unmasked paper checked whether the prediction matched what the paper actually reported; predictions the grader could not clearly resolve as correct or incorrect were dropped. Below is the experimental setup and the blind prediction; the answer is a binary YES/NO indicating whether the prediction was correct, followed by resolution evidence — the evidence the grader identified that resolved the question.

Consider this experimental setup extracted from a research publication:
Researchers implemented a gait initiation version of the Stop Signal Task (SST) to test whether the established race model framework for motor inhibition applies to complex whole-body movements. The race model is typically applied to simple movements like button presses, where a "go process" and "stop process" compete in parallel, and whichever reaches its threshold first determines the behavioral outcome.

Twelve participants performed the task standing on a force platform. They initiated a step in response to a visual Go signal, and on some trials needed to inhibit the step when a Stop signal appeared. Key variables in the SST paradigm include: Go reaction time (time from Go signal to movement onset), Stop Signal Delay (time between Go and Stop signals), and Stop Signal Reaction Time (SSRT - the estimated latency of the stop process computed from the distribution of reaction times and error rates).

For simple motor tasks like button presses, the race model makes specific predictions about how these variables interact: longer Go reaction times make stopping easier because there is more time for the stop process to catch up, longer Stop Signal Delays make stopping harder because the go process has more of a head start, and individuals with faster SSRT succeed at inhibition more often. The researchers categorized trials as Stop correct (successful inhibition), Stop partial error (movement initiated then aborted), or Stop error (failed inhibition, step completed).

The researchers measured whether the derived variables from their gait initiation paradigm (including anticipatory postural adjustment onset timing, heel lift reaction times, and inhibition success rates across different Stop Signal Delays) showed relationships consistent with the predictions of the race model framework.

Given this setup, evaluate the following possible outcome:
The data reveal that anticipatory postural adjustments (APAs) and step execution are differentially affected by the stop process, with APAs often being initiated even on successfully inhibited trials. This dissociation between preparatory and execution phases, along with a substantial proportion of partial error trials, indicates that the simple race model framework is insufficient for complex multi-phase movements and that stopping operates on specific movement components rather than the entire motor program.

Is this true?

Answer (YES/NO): NO